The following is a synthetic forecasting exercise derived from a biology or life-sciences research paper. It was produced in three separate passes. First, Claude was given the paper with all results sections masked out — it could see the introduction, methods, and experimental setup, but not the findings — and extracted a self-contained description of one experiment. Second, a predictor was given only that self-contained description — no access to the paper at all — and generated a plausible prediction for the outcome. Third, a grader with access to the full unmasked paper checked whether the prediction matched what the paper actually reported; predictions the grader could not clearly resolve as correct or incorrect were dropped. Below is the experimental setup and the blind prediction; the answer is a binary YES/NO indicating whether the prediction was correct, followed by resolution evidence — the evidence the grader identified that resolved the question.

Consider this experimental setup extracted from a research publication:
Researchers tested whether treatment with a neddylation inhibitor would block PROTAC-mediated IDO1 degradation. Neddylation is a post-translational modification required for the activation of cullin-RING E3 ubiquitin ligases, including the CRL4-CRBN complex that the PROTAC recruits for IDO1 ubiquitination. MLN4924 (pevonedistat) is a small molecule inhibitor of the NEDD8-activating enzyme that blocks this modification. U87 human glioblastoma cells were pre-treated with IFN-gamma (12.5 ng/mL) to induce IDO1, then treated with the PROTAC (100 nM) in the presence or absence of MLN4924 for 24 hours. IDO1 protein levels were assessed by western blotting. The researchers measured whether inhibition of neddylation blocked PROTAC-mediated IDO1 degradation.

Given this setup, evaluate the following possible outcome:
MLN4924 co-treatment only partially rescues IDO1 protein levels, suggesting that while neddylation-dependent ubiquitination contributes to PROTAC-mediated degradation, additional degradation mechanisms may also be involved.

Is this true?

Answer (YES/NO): NO